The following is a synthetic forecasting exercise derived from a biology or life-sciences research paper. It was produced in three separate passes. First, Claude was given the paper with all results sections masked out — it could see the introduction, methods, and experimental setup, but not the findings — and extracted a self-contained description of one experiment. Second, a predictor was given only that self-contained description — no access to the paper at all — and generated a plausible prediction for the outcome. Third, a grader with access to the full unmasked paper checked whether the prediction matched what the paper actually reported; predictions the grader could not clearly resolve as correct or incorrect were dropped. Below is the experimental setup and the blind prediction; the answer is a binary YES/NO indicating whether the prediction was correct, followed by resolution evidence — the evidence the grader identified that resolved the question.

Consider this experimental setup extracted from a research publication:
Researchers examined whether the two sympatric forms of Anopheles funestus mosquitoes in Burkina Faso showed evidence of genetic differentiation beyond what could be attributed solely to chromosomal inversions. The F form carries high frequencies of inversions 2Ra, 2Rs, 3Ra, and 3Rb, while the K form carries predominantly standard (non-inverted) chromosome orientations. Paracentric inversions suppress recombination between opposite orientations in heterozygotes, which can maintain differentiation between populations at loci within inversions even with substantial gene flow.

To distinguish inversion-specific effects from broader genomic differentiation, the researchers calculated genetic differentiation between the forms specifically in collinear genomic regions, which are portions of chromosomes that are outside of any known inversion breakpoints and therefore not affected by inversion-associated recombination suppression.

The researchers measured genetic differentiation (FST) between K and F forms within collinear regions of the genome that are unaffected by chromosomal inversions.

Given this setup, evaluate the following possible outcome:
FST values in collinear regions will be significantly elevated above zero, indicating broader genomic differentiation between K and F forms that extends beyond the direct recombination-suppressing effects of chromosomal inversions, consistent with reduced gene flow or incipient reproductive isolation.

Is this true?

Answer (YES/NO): YES